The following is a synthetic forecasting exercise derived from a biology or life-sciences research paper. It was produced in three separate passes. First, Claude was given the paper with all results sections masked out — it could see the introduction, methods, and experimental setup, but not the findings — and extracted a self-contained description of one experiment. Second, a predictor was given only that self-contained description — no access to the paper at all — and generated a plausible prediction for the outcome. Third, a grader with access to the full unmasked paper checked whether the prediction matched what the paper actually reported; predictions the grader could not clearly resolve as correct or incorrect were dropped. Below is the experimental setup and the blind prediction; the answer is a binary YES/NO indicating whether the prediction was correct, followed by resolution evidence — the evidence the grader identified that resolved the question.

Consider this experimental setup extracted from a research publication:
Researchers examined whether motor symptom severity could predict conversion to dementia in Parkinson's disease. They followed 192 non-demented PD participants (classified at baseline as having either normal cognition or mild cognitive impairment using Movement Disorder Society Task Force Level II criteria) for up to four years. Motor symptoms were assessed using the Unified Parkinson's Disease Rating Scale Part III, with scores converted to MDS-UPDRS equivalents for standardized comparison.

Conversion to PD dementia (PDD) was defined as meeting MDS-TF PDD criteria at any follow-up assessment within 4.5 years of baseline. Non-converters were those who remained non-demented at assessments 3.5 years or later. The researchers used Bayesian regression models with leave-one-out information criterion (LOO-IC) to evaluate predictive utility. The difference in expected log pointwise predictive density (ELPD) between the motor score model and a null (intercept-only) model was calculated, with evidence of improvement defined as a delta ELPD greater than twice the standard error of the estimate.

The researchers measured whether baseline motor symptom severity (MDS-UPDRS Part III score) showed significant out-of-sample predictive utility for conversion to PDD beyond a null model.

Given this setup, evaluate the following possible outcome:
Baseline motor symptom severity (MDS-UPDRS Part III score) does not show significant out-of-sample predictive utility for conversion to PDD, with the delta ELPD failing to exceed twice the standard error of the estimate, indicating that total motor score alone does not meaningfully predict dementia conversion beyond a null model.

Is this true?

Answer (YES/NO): YES